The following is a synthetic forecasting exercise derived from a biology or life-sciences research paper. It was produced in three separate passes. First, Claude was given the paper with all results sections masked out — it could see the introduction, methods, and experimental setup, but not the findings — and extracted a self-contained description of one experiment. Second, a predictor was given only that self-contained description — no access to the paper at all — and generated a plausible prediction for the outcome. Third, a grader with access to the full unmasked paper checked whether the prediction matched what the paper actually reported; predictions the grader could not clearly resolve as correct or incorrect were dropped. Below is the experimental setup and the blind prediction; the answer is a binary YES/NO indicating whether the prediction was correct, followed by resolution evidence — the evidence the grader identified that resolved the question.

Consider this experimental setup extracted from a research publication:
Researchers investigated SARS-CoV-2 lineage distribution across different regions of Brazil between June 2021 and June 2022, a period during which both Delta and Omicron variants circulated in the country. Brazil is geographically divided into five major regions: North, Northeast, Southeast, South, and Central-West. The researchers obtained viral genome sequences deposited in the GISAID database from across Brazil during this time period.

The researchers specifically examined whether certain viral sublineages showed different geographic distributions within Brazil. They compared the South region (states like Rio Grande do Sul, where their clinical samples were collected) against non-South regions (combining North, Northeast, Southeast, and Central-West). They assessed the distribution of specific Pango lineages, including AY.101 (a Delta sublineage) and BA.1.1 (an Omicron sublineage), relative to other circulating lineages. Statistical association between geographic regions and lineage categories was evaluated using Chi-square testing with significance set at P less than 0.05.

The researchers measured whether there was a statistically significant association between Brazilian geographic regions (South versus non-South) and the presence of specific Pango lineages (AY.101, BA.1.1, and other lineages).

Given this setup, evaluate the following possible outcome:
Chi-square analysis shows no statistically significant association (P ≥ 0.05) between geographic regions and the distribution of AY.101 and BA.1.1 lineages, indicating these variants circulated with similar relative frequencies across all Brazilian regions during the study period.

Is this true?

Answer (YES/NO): NO